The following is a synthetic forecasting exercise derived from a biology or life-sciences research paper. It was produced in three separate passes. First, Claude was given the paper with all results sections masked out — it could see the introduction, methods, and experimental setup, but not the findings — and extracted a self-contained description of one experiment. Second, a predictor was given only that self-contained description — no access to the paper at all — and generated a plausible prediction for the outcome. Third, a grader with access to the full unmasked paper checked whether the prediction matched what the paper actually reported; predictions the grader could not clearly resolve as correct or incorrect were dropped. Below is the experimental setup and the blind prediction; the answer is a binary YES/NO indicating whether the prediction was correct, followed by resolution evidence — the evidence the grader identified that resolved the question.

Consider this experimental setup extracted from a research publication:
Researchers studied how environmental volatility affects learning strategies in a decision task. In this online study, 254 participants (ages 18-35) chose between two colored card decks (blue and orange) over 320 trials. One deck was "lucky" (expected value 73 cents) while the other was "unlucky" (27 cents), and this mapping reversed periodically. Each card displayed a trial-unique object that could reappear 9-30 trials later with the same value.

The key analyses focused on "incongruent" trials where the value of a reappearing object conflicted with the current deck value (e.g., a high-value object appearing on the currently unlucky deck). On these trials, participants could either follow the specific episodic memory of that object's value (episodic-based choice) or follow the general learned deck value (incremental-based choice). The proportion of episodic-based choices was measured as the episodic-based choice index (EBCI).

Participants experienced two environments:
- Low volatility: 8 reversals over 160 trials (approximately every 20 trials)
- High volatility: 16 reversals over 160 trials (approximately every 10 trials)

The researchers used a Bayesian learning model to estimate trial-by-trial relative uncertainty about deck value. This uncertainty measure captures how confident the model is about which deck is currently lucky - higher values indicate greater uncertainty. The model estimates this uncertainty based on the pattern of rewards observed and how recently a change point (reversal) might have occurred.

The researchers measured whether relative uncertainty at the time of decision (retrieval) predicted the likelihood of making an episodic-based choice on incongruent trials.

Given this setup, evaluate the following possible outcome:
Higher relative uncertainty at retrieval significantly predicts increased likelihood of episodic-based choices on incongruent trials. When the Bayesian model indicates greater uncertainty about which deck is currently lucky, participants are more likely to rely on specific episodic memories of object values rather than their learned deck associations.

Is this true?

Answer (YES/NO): YES